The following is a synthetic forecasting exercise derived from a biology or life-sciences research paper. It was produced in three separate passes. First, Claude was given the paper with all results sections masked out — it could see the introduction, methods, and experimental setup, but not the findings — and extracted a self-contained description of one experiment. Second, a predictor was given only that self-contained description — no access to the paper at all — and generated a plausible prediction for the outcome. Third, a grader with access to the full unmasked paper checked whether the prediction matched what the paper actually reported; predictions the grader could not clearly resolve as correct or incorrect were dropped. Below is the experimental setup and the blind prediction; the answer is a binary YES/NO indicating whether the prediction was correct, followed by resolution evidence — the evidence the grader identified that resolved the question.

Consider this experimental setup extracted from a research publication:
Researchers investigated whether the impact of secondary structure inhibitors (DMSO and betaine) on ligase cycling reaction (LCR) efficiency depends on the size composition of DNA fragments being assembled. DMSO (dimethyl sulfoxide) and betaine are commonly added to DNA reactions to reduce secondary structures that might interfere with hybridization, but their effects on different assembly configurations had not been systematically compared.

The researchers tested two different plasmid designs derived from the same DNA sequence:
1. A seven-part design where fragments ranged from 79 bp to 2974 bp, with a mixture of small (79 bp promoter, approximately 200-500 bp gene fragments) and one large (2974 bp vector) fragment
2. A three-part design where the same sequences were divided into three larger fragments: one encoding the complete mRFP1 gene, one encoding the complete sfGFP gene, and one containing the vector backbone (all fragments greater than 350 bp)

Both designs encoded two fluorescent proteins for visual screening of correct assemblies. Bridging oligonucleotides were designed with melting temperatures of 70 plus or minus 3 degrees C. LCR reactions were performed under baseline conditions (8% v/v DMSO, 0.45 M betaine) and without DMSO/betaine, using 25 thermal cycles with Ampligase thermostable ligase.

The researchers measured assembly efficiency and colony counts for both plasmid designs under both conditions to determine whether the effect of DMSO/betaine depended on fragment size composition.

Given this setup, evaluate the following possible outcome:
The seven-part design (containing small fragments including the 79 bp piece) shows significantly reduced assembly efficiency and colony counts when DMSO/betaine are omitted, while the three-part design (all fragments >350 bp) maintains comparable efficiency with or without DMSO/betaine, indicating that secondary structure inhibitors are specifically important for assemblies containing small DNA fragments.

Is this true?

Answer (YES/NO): NO